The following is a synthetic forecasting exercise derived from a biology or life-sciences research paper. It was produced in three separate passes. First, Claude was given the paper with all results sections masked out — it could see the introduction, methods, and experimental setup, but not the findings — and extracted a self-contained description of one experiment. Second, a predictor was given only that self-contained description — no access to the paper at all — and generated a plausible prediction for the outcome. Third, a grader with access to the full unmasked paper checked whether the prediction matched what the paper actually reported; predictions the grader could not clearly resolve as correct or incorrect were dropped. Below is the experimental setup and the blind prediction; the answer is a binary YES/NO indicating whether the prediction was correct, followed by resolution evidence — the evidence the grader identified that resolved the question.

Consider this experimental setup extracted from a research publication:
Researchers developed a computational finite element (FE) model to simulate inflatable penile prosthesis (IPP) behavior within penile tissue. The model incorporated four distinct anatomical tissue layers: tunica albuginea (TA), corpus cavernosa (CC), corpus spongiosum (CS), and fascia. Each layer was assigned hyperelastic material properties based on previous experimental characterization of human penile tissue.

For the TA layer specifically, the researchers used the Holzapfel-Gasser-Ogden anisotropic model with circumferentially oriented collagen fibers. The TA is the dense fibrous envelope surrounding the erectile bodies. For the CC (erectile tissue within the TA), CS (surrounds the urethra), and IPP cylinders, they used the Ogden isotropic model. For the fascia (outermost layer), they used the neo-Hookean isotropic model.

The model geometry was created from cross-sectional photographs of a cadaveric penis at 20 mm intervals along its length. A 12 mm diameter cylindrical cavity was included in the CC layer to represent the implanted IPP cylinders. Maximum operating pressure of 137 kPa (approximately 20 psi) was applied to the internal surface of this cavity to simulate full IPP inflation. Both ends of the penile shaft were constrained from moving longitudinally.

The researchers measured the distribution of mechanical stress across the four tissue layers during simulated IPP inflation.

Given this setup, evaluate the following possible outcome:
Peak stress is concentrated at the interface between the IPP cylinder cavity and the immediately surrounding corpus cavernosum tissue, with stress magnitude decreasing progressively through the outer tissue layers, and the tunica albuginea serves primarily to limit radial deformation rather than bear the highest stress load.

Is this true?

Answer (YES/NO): NO